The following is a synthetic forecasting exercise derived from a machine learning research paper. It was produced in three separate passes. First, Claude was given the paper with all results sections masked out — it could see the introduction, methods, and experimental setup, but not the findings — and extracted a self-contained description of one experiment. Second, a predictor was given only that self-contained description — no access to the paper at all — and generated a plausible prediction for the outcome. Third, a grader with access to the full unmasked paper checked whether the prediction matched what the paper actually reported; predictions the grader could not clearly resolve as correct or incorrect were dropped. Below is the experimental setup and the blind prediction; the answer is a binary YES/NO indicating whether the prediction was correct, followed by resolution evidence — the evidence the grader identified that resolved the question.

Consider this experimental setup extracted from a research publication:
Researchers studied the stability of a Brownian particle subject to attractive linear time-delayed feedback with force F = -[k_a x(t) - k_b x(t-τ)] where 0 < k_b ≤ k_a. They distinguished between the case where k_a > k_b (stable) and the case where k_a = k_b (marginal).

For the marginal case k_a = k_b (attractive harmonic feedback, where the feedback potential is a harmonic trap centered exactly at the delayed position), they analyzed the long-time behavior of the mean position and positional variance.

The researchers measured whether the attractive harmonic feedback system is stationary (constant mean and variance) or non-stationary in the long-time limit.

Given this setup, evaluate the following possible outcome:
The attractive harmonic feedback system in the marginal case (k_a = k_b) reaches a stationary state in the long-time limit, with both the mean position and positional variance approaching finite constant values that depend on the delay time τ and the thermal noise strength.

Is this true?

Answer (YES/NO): NO